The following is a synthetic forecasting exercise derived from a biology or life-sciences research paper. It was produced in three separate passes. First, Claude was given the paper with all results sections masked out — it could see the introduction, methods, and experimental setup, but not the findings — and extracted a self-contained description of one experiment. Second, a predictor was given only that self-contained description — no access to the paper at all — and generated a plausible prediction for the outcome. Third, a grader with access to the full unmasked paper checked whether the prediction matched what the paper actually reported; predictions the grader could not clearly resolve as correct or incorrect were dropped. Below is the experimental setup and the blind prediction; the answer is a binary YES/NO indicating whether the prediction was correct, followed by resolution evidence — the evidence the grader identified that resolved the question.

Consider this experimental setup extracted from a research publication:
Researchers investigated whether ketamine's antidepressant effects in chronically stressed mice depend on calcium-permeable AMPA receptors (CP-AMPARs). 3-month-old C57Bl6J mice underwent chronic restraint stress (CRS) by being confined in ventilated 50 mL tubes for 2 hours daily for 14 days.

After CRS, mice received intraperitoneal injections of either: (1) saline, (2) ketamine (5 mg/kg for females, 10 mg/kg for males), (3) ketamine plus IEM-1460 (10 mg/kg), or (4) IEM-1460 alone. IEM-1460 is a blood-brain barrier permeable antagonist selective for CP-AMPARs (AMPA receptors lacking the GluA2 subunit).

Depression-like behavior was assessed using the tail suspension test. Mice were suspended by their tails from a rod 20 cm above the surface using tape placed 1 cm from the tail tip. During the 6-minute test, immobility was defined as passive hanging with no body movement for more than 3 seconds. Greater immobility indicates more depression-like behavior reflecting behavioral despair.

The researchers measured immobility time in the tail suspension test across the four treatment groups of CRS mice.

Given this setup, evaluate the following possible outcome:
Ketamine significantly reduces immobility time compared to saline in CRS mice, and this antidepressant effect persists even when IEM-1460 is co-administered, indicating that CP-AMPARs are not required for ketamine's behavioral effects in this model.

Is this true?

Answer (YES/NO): NO